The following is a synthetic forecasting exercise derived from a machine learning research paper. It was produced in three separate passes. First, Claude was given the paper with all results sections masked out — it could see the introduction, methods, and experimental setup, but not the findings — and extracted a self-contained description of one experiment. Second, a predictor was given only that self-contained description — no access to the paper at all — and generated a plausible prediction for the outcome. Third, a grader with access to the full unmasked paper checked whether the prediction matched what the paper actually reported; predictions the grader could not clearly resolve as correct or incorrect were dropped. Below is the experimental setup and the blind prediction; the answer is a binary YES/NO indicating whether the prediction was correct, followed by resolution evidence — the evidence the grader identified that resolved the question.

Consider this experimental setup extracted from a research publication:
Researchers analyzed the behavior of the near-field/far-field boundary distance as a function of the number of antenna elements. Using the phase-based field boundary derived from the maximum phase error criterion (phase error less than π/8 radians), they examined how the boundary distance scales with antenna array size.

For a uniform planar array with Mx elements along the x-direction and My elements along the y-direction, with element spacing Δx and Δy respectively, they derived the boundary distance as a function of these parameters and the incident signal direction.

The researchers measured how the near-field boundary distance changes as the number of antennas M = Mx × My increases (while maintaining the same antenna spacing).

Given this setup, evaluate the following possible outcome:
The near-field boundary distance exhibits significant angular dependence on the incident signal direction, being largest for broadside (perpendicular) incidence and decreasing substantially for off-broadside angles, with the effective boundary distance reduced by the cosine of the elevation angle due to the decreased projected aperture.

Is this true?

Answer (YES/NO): NO